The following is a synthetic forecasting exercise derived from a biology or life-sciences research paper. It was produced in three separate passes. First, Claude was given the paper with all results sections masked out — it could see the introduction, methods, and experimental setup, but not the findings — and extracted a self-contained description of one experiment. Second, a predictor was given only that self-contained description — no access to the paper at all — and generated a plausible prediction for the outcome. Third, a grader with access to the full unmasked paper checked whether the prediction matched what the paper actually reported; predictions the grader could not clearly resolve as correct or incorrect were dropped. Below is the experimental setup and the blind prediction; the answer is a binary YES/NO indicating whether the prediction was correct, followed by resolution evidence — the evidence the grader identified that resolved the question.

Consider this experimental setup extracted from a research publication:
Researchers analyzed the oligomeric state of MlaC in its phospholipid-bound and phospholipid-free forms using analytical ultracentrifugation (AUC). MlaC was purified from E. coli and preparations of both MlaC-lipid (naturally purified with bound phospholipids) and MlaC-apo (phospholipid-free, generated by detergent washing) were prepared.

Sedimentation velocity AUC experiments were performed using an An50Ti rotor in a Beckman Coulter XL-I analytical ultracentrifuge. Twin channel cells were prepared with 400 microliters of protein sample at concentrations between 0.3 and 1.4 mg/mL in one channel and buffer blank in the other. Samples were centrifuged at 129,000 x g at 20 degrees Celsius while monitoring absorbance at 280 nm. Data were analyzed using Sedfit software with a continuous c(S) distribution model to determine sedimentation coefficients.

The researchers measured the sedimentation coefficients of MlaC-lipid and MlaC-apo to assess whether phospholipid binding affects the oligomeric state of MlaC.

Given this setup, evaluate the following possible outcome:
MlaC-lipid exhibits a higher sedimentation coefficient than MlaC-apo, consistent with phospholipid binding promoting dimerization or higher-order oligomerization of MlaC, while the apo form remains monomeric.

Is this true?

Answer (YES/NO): NO